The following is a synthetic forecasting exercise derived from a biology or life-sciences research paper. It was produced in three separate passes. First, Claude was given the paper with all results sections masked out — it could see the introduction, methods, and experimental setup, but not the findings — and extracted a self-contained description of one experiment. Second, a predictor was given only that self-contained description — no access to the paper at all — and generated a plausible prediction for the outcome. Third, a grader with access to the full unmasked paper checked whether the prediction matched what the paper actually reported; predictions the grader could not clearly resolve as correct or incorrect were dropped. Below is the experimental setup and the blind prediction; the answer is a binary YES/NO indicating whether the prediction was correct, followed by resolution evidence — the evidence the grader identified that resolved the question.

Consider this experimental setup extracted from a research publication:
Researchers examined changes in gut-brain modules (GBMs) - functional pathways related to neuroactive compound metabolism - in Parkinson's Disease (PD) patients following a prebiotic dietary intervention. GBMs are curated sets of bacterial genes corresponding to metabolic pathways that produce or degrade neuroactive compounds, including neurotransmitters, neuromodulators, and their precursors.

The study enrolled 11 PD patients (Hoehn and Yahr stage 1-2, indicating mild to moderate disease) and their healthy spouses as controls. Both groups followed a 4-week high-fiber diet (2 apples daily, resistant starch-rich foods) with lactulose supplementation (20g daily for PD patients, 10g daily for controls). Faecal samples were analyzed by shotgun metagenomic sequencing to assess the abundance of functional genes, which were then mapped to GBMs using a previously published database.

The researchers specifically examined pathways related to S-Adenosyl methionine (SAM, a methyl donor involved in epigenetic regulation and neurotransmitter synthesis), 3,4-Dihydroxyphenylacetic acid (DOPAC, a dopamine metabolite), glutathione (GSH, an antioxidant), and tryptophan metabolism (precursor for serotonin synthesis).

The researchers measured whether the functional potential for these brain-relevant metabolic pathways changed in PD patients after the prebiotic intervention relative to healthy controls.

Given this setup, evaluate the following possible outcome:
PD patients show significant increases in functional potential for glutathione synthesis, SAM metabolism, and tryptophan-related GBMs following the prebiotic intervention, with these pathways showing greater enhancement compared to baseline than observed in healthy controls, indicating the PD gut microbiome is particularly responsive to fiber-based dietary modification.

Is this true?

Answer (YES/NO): YES